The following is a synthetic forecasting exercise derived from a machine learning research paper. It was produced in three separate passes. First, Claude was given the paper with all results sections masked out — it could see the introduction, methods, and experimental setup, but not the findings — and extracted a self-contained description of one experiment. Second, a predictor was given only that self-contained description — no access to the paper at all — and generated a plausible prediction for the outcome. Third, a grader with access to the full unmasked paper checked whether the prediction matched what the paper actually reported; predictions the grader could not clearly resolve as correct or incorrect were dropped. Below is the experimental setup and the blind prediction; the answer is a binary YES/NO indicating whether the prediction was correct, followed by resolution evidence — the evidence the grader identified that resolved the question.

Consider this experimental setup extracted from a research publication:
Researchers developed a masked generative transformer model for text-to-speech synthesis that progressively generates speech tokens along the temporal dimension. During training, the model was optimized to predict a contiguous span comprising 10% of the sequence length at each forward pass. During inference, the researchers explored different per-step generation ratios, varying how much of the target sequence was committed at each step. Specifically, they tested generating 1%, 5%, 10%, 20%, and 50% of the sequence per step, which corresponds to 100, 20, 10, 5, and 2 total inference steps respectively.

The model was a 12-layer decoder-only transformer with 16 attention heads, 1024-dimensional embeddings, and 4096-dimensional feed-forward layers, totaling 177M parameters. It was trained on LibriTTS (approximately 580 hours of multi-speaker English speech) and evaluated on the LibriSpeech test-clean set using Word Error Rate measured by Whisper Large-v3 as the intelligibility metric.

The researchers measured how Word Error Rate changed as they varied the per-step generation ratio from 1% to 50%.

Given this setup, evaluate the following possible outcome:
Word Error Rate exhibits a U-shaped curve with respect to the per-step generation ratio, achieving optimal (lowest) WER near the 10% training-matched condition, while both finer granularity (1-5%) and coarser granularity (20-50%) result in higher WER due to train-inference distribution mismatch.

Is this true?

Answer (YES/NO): NO